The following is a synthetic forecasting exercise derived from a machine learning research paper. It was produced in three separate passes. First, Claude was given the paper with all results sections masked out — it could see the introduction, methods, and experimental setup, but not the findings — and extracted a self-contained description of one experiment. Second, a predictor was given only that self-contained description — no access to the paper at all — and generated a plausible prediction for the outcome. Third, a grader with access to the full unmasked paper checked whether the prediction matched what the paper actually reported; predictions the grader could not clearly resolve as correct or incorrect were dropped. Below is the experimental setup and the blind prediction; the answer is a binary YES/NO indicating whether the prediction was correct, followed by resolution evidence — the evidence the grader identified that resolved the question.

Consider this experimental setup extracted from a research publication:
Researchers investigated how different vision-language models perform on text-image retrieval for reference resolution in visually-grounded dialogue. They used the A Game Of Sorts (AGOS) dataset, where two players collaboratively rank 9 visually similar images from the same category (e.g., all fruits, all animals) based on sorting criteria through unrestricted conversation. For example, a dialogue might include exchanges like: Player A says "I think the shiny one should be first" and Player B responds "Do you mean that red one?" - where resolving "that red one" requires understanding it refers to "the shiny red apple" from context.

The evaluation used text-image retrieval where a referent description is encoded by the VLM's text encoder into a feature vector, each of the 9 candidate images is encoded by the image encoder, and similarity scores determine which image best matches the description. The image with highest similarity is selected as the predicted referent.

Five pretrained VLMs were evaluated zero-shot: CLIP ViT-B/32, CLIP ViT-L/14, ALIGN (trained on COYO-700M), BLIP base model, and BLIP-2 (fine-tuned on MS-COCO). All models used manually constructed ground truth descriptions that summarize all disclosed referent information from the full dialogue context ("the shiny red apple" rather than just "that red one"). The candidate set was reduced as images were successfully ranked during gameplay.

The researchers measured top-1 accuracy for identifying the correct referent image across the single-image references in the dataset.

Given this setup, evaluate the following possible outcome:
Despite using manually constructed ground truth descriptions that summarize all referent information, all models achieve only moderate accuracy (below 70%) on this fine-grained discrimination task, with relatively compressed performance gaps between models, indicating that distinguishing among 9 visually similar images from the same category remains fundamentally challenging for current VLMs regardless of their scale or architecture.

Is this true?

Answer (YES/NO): NO